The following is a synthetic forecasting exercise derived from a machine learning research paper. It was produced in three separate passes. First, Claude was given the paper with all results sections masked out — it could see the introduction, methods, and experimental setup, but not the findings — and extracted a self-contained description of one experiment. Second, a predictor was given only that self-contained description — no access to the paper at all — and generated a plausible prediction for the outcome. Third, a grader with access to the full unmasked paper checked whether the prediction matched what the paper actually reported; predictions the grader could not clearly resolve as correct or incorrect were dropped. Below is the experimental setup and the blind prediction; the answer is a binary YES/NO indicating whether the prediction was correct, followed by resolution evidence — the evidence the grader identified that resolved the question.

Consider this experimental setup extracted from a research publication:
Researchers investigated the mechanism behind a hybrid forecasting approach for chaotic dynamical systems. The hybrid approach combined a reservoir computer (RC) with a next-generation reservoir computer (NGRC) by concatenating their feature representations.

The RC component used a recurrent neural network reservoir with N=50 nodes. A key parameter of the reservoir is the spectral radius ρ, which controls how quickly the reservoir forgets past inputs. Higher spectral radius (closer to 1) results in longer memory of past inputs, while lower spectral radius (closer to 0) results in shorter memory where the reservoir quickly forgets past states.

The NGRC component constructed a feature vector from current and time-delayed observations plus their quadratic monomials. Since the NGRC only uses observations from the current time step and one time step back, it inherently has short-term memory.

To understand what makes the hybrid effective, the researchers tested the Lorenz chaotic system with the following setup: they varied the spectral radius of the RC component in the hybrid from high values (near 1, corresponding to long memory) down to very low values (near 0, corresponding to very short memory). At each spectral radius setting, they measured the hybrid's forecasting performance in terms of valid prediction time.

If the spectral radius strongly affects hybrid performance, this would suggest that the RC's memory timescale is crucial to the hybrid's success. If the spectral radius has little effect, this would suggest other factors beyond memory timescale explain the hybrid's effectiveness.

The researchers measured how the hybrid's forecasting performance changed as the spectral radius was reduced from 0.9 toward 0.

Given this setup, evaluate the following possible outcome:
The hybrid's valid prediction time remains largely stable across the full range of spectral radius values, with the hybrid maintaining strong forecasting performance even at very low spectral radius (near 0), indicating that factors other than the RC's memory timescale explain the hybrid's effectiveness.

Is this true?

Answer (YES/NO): YES